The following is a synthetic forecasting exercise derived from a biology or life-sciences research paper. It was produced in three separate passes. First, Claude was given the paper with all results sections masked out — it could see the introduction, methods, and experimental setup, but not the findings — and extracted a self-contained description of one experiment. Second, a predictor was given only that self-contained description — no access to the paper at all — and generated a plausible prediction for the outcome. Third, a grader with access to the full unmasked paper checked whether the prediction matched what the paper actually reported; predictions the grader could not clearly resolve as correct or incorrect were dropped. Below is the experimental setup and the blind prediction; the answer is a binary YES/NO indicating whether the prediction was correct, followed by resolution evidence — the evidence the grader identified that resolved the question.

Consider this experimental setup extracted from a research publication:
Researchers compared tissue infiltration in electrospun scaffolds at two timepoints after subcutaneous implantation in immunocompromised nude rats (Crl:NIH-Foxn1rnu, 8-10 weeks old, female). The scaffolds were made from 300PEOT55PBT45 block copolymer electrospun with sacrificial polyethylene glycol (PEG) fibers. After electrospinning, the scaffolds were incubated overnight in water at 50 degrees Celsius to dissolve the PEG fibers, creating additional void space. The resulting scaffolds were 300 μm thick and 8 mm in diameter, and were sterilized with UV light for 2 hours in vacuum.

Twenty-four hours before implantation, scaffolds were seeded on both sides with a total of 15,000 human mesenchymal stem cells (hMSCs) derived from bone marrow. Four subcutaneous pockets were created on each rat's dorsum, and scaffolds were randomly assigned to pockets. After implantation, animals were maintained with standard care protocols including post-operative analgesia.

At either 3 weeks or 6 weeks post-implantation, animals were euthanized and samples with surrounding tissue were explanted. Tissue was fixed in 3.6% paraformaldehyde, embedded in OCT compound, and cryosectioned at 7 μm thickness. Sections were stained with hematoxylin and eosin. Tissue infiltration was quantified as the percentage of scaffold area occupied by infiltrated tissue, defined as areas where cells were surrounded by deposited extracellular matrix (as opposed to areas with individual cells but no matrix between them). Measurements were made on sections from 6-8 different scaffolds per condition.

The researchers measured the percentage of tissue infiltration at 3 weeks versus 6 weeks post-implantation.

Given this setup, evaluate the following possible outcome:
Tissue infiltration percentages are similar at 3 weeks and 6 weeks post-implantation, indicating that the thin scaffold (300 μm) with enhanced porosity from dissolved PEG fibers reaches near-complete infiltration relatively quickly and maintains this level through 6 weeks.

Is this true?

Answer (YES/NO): NO